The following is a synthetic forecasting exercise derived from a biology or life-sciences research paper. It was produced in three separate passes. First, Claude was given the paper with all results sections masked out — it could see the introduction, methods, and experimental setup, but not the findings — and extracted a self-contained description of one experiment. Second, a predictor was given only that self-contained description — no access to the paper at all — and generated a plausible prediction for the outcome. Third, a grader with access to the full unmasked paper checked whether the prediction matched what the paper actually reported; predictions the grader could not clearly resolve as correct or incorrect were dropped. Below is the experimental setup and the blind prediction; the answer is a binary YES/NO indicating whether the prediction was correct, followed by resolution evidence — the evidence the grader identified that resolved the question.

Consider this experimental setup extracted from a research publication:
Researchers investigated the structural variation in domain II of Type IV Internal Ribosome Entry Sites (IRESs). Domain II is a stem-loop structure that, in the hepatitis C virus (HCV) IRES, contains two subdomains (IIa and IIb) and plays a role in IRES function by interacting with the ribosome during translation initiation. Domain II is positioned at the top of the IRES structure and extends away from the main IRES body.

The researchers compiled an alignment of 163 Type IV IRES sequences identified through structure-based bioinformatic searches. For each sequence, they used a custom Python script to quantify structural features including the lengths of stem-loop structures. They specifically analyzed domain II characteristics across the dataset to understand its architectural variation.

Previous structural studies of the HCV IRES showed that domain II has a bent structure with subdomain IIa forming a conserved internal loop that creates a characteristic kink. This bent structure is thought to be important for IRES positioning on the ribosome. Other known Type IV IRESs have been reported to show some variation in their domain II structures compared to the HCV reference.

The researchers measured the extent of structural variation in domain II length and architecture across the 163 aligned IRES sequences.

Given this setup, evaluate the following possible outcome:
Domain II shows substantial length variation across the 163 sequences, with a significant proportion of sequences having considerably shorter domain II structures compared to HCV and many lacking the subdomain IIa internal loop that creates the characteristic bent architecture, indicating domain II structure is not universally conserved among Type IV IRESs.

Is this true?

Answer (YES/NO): NO